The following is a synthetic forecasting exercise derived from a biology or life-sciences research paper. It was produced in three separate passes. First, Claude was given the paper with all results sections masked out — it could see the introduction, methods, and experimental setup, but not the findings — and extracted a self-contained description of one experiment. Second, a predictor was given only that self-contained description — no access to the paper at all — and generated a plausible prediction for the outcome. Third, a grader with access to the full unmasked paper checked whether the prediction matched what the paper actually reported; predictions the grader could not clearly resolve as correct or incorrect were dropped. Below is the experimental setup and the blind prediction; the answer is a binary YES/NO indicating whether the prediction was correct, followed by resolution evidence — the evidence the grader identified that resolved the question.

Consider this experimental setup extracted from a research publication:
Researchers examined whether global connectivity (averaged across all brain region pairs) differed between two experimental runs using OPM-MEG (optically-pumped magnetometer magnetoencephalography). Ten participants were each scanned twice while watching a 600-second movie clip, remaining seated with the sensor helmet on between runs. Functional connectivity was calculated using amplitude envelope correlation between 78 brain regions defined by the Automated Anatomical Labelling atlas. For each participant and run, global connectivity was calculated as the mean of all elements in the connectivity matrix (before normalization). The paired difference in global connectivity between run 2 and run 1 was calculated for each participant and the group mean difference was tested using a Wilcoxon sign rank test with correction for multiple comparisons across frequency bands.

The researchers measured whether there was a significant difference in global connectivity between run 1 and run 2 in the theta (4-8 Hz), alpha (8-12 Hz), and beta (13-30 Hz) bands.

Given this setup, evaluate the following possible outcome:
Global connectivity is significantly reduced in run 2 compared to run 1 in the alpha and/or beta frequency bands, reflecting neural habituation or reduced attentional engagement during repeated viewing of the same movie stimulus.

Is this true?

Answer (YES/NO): NO